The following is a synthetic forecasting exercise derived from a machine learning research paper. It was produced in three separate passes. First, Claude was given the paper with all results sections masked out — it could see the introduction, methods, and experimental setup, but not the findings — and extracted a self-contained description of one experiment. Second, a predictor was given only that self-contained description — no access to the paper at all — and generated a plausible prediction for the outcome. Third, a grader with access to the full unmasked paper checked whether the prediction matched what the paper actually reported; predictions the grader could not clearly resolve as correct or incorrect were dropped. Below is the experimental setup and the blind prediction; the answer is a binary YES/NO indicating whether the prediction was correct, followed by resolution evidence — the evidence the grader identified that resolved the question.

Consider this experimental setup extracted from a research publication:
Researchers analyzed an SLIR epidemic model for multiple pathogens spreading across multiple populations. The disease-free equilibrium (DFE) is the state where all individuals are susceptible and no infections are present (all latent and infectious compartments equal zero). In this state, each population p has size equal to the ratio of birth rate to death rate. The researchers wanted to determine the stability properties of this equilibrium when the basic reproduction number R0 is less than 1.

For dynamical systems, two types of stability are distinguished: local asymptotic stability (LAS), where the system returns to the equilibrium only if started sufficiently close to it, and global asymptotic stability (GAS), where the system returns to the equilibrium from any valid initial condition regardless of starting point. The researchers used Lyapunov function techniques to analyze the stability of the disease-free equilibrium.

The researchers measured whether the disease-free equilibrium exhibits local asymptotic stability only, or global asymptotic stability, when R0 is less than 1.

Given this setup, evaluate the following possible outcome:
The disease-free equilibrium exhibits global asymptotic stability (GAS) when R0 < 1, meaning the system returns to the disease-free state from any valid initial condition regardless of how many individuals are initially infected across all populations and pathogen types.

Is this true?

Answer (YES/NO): YES